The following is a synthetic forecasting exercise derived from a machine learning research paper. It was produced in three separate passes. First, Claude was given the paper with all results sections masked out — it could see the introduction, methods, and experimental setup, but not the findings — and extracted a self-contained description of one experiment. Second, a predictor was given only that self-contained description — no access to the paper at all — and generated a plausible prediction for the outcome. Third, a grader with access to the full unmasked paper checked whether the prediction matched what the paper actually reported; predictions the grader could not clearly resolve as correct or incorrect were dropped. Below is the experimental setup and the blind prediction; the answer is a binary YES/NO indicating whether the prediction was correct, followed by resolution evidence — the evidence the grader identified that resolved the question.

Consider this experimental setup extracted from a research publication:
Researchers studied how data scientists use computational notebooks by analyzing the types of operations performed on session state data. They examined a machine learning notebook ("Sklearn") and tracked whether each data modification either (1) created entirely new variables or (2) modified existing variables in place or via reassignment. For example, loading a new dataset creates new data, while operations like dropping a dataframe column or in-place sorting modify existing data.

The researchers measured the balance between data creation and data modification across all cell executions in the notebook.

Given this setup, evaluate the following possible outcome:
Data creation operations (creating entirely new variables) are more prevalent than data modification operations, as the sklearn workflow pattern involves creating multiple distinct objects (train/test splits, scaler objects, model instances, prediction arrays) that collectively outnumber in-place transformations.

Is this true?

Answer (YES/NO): NO